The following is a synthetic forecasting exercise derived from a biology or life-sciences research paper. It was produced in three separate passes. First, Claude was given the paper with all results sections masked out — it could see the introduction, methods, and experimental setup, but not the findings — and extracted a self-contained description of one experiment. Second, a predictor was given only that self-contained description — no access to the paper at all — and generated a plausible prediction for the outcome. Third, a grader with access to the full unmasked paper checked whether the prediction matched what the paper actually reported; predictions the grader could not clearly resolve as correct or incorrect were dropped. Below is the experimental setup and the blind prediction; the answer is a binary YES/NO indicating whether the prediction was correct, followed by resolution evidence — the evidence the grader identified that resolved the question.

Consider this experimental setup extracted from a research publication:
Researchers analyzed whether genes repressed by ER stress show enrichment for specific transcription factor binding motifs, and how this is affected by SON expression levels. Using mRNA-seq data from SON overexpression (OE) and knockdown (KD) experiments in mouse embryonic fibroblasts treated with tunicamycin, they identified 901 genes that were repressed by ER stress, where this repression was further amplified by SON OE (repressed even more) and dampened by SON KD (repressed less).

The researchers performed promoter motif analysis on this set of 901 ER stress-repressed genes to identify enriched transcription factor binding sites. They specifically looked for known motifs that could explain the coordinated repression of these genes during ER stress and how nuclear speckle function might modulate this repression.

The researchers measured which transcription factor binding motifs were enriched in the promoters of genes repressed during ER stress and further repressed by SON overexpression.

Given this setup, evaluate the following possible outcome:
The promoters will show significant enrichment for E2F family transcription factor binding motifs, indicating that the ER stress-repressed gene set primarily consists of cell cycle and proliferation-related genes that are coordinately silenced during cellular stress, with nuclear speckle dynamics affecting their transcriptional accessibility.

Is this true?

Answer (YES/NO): NO